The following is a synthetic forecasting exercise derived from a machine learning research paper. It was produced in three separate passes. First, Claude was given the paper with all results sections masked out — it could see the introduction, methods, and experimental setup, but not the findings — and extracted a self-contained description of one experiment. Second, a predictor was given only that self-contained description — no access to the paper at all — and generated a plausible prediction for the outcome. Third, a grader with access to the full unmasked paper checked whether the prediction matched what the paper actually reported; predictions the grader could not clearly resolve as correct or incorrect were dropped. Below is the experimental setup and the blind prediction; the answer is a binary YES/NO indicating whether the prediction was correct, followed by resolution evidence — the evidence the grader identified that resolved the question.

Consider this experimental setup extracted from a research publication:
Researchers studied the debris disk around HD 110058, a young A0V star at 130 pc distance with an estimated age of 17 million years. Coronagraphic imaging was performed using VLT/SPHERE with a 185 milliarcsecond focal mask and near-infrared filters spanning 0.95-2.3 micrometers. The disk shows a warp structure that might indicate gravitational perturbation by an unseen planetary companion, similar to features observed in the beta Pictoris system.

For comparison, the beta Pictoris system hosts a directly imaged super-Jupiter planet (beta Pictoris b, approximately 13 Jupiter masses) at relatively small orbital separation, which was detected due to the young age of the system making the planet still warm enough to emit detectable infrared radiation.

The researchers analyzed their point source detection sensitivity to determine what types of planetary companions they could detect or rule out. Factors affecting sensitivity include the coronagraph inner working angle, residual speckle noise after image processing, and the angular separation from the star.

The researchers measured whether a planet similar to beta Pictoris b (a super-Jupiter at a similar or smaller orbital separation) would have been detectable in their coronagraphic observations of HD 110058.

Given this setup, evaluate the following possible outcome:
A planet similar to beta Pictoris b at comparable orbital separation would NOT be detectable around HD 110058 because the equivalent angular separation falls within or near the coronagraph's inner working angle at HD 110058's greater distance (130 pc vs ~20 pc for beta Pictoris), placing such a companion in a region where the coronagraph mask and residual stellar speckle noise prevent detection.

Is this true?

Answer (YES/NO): YES